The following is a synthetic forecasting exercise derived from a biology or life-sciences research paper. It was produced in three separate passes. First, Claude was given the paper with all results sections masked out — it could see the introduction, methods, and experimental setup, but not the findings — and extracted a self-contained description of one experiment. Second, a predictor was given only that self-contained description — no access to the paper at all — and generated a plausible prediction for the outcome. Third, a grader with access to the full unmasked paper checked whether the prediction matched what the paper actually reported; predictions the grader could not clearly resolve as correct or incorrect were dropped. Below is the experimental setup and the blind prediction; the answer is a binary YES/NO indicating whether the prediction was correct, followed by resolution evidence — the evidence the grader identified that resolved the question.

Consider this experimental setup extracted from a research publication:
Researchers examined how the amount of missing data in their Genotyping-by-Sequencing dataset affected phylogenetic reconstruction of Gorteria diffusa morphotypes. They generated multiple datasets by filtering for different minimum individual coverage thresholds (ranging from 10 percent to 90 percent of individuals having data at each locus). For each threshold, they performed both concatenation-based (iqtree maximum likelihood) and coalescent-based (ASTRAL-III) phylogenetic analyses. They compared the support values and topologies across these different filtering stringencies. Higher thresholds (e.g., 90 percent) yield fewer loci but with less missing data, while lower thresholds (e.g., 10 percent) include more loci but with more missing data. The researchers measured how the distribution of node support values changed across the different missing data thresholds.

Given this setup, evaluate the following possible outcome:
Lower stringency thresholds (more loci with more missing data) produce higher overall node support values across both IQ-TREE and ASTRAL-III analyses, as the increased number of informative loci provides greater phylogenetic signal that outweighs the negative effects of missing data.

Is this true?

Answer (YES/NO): YES